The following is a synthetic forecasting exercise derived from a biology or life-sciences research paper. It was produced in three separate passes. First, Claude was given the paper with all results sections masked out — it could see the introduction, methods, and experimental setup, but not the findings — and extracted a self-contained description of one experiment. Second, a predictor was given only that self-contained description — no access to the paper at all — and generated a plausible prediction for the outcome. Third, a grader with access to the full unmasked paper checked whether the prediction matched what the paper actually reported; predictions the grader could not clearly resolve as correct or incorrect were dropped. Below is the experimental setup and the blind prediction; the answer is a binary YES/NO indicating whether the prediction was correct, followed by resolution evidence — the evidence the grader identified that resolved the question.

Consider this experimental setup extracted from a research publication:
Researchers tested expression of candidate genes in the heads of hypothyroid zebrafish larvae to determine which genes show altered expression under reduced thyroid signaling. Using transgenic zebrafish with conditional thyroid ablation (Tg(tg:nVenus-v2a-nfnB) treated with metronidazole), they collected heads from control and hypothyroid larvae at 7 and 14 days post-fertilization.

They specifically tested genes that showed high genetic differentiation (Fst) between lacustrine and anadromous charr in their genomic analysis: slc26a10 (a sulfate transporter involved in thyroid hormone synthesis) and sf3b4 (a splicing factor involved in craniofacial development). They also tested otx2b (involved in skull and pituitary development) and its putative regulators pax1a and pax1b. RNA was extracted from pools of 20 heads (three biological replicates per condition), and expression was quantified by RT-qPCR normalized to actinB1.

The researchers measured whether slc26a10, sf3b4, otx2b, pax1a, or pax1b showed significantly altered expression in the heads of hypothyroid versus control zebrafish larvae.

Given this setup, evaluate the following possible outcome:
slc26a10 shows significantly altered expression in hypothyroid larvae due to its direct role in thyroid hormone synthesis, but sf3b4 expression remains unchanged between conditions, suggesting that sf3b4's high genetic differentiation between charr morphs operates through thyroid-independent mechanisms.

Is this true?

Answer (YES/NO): NO